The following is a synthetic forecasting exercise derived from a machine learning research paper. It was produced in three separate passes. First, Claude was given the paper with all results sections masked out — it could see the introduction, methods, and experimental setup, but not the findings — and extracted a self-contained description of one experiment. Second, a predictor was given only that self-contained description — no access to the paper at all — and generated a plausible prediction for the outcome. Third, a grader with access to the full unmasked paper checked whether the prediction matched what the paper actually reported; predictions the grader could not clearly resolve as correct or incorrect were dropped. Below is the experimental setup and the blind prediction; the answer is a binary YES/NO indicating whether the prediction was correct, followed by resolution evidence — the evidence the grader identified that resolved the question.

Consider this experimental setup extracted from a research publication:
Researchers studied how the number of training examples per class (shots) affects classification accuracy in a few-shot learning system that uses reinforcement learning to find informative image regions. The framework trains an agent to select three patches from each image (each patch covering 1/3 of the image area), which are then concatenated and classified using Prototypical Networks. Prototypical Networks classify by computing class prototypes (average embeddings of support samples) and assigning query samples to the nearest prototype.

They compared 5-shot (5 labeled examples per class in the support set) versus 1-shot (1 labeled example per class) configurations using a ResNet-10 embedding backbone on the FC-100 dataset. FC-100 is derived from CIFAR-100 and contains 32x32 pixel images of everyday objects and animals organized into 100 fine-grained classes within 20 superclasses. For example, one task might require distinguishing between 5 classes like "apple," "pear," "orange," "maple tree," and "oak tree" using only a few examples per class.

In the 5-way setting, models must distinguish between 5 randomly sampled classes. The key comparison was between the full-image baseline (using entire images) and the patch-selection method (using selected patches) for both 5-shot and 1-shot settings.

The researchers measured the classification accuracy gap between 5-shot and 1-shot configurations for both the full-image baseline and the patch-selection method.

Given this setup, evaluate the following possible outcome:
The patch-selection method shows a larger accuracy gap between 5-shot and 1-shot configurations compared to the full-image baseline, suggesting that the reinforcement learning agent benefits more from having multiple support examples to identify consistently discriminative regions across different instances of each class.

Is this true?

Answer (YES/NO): NO